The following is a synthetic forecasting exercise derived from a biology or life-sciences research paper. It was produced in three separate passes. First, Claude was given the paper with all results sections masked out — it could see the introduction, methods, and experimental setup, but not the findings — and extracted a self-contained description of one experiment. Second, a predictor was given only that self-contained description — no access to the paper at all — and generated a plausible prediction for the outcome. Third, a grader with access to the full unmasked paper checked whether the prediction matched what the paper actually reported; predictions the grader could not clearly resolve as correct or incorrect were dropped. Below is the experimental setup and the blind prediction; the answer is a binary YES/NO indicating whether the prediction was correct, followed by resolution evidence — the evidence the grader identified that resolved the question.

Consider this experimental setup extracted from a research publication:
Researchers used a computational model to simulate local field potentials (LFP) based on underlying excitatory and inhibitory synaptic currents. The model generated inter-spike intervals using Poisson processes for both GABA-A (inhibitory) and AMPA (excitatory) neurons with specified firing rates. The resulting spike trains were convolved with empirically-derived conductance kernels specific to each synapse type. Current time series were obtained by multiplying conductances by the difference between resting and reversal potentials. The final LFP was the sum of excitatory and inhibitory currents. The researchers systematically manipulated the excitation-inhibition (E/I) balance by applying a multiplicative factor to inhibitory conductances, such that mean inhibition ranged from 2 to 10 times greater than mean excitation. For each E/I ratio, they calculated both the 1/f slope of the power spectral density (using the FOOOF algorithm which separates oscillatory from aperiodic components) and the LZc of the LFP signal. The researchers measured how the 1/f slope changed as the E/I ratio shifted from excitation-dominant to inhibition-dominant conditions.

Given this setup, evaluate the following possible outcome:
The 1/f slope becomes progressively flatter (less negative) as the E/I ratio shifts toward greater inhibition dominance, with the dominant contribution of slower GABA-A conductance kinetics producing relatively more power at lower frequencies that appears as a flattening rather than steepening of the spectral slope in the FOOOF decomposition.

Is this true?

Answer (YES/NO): NO